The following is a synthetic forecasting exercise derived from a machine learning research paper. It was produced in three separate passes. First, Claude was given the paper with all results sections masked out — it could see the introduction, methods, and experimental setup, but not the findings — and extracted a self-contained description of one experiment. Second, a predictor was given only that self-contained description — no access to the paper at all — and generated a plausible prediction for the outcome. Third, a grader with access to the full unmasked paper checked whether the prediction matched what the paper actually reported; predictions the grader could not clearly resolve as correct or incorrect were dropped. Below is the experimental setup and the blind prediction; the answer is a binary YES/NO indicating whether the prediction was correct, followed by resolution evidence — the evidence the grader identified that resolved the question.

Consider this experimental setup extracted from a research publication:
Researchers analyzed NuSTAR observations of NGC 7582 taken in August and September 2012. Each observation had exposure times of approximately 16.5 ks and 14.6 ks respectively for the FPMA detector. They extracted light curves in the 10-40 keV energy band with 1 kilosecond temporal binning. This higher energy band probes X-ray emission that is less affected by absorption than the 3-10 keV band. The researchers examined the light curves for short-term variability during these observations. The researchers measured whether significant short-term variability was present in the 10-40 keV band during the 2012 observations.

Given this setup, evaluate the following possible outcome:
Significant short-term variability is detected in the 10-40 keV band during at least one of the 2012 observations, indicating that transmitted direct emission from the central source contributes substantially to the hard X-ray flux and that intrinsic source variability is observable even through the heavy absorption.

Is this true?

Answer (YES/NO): NO